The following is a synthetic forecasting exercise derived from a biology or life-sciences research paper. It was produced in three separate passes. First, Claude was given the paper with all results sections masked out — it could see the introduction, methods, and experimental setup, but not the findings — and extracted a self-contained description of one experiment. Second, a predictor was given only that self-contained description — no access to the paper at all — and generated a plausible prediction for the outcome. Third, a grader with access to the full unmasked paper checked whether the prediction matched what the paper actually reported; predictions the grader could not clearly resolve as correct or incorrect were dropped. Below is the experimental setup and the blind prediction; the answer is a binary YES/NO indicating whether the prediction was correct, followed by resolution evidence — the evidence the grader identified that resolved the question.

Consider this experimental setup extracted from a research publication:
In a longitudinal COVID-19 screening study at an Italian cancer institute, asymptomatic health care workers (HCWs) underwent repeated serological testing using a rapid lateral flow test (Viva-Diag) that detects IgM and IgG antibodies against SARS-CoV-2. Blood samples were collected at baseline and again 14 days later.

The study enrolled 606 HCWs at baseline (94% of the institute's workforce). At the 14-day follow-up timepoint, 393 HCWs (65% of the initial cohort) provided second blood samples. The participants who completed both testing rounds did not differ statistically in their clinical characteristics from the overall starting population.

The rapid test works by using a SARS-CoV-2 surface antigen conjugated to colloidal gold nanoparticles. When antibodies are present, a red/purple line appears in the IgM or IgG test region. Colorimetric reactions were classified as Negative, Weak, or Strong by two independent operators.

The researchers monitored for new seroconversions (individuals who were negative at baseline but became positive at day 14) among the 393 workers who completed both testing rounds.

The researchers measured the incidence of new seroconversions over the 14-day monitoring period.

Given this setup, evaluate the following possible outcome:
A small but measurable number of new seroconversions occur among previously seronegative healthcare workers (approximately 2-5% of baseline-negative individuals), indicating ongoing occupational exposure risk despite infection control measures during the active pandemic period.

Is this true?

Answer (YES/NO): NO